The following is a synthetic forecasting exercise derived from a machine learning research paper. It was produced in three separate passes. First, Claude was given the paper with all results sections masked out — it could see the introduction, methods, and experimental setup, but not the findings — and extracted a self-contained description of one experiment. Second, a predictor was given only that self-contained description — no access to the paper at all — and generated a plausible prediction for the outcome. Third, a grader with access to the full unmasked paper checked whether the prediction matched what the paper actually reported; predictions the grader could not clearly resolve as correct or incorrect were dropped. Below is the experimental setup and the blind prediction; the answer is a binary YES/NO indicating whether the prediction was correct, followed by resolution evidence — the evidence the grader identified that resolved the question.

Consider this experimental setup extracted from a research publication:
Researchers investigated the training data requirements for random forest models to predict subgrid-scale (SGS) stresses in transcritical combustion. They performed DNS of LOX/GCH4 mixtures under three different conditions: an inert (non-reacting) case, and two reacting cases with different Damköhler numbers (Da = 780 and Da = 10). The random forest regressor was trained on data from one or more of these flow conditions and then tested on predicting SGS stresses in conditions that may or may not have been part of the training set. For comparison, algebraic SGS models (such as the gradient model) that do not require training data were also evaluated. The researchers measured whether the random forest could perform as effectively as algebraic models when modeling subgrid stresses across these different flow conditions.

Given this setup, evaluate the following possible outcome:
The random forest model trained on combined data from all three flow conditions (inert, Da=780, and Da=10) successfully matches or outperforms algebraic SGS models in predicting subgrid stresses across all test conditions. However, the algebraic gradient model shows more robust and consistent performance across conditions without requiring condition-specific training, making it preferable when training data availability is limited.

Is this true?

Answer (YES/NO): NO